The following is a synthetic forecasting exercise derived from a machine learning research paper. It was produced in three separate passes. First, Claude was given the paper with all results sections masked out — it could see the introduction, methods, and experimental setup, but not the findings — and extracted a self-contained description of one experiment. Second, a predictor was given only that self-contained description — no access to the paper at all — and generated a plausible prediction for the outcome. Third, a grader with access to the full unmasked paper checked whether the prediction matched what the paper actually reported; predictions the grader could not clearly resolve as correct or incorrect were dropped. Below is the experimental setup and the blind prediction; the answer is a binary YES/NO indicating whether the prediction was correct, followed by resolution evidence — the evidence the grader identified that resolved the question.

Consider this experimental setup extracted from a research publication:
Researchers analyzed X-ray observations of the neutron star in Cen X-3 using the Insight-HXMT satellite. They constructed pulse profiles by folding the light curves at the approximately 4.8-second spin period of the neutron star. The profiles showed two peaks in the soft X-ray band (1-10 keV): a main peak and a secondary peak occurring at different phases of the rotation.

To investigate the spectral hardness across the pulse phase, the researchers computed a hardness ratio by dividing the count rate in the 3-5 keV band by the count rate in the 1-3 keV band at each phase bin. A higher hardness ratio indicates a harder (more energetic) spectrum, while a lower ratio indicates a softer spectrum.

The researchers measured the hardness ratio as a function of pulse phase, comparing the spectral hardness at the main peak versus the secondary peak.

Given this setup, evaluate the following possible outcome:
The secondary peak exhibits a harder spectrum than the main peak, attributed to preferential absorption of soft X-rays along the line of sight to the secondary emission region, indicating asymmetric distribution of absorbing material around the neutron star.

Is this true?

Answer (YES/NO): NO